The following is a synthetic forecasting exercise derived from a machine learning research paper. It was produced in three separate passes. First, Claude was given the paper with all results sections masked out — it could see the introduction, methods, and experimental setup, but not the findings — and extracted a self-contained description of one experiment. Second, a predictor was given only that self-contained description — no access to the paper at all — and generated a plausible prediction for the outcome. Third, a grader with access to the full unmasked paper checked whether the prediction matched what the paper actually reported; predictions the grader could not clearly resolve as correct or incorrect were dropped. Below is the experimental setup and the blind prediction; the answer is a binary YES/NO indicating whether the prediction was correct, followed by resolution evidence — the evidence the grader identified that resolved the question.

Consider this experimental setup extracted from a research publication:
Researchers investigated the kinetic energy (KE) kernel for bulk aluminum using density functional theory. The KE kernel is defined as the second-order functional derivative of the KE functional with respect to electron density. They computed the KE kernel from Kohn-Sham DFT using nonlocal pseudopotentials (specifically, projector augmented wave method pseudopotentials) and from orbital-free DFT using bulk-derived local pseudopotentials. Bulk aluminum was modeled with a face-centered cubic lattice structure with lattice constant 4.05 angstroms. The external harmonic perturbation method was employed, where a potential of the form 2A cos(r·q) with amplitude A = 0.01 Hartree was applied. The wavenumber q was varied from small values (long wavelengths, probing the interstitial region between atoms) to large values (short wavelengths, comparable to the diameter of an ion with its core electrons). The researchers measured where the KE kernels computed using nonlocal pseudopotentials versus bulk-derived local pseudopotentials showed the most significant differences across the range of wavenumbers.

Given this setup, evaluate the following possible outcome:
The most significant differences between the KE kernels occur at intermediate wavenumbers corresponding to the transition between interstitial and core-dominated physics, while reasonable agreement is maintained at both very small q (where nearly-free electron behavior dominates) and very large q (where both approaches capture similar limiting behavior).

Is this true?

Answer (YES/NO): NO